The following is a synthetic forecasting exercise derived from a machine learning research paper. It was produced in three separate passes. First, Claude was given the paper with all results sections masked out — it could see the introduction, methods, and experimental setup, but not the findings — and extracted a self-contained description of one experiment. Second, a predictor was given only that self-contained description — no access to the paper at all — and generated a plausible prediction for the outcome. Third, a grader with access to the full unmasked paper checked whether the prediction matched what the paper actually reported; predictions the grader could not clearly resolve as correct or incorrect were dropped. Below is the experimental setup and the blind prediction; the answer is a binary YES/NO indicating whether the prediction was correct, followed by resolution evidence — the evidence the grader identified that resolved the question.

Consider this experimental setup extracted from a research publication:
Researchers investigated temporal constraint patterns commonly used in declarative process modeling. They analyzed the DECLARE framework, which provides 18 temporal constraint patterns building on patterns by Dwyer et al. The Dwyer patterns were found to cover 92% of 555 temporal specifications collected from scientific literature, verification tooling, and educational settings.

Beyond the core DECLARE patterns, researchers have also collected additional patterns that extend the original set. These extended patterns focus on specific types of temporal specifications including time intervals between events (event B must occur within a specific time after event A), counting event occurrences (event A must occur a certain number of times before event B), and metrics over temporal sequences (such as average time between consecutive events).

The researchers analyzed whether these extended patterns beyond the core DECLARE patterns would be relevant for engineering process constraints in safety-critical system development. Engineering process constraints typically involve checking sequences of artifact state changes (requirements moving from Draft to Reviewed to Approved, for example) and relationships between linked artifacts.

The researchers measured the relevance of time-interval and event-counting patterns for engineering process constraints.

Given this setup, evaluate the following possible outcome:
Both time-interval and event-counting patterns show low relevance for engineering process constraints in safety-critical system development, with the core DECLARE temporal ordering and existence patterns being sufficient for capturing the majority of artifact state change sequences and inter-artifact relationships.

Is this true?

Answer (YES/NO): YES